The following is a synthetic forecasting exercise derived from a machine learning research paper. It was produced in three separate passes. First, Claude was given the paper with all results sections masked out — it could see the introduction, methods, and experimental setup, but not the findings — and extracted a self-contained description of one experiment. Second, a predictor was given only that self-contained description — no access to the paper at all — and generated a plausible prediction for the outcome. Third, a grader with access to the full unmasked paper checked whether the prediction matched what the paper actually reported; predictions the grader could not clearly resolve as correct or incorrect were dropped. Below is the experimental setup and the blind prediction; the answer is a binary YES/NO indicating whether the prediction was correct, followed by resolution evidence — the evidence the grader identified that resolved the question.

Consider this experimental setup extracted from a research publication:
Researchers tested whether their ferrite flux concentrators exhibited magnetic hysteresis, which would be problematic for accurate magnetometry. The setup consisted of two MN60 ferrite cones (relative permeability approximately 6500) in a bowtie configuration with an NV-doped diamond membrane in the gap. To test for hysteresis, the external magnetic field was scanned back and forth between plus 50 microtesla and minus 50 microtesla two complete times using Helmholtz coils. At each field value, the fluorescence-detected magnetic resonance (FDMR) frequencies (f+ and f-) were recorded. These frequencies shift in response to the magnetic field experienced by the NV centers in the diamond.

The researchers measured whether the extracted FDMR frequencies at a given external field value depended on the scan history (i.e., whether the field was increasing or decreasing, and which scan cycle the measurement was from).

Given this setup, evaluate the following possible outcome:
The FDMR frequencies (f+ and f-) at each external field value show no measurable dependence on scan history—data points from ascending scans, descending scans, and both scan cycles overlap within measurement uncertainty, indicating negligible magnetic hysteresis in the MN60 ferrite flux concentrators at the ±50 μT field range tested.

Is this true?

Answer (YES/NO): YES